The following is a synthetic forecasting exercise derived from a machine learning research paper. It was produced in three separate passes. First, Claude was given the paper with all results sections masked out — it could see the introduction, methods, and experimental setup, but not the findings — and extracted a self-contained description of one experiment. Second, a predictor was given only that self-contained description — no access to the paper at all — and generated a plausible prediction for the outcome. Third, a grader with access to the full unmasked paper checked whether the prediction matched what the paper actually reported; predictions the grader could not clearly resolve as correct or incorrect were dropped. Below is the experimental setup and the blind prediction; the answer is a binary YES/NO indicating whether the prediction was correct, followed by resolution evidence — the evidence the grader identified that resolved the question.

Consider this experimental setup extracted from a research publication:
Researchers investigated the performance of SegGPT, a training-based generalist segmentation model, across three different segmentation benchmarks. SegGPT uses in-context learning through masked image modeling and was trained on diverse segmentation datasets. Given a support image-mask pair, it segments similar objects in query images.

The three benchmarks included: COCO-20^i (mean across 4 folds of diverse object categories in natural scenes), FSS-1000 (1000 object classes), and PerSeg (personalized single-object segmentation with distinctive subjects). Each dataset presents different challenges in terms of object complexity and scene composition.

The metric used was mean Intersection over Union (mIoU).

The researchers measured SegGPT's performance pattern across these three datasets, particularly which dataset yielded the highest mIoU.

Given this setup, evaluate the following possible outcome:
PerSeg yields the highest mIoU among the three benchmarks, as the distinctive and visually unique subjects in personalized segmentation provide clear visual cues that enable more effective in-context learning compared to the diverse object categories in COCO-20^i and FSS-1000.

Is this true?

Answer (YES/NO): YES